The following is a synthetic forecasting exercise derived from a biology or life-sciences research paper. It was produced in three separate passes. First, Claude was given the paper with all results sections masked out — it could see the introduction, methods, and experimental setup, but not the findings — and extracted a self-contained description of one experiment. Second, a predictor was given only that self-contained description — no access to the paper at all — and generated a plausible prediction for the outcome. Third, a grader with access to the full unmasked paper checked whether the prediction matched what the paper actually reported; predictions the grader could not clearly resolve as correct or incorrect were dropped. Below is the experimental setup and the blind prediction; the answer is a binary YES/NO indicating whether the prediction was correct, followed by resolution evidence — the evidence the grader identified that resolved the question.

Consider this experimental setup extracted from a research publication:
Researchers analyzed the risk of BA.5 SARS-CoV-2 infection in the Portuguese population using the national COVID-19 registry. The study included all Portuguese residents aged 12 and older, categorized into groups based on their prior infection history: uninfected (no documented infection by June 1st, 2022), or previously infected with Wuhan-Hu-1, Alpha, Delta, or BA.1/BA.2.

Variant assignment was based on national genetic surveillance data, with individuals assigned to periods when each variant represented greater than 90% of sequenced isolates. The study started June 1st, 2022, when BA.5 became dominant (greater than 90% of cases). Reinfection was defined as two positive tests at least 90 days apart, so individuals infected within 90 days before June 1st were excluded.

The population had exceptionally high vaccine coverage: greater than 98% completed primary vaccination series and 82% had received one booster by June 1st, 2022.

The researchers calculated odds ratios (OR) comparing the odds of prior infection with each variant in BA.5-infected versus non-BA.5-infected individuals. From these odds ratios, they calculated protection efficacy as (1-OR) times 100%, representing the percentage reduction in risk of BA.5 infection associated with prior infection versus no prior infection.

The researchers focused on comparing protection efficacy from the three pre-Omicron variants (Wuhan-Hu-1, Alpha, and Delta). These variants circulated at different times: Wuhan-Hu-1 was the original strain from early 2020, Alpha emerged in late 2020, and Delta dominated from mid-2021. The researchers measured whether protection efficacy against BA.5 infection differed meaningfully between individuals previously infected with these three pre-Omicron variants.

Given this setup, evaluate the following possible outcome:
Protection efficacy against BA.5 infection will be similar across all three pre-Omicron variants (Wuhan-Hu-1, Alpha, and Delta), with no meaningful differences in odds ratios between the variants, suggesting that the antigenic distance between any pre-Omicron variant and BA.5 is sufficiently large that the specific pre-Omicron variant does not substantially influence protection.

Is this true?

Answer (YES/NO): NO